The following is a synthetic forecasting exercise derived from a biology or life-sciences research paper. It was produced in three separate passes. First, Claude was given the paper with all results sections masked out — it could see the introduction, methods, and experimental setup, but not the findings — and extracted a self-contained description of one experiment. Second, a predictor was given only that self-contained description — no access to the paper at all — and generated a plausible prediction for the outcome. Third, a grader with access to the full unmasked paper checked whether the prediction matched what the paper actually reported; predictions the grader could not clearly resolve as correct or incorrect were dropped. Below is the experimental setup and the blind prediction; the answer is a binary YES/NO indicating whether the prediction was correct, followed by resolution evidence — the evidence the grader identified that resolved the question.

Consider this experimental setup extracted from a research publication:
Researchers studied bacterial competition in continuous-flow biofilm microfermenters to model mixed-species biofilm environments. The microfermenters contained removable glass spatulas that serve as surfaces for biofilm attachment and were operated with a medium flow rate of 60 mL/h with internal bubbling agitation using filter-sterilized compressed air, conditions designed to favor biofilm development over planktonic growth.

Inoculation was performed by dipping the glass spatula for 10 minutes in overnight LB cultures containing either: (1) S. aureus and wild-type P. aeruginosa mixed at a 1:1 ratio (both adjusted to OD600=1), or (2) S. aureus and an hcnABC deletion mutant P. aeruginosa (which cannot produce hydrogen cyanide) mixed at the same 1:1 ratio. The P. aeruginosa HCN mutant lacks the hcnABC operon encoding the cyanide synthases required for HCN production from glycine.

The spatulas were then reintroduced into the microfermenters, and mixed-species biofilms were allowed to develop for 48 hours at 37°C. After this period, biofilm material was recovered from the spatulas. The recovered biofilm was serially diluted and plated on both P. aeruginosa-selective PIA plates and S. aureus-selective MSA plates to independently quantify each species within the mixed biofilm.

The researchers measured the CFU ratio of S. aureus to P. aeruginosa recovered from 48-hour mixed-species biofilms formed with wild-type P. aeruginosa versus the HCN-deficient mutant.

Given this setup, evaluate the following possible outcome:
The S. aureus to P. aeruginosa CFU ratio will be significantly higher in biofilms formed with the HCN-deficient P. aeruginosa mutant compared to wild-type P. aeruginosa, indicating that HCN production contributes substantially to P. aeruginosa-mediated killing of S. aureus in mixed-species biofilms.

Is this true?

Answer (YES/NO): YES